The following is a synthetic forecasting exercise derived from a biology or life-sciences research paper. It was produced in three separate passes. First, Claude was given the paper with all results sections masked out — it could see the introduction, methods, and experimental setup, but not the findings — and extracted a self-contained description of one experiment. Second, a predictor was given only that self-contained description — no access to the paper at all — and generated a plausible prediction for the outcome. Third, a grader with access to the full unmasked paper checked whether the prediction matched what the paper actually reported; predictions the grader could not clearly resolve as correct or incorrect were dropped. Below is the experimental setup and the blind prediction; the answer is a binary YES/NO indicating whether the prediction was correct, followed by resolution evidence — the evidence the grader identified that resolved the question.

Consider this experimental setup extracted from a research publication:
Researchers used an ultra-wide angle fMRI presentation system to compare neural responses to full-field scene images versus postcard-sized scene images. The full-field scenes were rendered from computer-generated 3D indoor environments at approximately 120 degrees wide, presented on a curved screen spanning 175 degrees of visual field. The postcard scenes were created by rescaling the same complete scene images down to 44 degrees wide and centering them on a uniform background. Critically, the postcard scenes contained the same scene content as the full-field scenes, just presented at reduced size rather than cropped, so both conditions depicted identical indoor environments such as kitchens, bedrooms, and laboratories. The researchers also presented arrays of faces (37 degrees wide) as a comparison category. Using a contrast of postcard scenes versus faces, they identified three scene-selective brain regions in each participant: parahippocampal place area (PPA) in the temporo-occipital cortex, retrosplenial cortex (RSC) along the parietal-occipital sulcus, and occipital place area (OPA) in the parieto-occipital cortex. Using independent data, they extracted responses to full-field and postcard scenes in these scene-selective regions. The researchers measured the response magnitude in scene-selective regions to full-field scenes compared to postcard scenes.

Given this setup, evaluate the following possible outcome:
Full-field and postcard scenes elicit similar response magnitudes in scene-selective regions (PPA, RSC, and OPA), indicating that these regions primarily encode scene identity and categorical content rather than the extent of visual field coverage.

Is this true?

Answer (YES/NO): YES